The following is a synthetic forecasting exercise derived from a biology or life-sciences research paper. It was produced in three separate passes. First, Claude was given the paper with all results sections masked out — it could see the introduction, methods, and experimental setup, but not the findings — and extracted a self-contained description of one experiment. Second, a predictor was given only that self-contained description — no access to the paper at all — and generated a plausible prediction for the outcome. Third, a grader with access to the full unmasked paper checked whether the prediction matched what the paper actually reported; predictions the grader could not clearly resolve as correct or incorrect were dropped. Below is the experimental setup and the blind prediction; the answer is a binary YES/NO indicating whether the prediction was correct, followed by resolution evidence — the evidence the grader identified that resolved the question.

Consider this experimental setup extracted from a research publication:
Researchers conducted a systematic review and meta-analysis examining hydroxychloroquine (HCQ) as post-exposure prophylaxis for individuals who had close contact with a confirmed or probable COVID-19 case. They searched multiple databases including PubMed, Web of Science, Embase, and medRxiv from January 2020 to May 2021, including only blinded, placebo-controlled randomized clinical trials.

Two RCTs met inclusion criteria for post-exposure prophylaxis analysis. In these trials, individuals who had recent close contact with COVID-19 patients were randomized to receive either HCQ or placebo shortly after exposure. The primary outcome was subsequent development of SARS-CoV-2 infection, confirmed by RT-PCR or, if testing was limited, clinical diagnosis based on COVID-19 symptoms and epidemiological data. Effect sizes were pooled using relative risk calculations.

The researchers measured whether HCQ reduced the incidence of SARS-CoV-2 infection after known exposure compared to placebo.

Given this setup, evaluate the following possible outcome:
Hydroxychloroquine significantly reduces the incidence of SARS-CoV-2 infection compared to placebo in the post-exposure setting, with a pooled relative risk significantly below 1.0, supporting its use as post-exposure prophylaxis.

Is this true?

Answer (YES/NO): NO